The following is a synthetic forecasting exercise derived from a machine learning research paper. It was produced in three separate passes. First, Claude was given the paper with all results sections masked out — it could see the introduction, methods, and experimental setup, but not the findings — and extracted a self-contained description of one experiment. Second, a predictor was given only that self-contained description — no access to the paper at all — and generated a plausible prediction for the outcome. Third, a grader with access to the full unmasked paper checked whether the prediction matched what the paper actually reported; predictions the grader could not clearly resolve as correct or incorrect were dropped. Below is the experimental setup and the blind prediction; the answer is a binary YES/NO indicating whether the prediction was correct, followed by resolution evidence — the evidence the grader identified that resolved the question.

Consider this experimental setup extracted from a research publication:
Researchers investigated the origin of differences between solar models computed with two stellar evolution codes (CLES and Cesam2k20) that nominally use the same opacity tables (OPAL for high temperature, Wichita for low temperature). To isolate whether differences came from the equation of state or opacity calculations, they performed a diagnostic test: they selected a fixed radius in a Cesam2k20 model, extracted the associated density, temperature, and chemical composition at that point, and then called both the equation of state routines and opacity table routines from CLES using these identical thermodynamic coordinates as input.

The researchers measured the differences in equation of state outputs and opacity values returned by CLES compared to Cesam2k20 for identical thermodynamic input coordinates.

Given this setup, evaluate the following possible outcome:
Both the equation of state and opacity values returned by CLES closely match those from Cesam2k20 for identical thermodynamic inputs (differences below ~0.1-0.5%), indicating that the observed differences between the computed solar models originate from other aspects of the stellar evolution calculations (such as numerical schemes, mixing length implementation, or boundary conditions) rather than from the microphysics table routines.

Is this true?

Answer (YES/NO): NO